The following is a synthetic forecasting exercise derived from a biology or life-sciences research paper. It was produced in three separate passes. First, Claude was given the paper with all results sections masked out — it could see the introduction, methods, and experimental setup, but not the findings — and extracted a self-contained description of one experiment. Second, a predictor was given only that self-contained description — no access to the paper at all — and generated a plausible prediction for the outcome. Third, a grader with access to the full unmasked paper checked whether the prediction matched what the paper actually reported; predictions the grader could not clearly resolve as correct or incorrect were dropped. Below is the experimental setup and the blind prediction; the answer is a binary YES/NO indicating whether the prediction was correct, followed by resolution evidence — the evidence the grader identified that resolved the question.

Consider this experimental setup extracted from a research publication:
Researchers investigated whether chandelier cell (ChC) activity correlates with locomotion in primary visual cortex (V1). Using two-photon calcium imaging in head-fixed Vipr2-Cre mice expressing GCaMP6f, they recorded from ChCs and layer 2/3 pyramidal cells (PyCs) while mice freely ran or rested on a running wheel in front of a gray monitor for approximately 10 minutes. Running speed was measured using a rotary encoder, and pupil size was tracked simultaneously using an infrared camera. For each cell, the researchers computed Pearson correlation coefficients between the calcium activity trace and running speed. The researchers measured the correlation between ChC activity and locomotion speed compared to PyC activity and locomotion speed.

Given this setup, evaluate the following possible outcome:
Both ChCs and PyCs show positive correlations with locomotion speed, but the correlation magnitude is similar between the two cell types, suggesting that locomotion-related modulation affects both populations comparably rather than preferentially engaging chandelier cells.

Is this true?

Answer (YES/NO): NO